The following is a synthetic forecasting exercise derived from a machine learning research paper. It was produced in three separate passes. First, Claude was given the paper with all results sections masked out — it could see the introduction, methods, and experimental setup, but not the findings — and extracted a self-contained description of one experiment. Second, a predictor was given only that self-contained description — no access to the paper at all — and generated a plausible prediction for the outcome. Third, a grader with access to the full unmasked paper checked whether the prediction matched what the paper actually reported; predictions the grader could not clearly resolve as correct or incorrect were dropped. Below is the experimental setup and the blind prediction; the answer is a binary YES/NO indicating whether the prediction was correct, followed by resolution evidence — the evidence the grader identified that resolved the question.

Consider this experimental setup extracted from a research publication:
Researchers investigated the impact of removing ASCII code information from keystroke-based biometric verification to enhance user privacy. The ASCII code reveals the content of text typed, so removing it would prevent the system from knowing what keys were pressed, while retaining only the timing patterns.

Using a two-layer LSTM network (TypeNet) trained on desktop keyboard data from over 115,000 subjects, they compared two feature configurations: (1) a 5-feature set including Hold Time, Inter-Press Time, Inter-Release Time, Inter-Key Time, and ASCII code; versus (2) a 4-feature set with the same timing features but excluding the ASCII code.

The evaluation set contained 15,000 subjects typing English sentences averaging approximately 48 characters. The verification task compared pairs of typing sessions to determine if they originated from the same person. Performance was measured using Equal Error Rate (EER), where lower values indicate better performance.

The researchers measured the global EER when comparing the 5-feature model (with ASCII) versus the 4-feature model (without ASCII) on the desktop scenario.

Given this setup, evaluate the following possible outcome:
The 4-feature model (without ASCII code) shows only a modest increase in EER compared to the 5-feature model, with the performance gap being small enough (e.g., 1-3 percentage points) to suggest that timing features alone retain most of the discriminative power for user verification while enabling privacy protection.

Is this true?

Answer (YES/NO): YES